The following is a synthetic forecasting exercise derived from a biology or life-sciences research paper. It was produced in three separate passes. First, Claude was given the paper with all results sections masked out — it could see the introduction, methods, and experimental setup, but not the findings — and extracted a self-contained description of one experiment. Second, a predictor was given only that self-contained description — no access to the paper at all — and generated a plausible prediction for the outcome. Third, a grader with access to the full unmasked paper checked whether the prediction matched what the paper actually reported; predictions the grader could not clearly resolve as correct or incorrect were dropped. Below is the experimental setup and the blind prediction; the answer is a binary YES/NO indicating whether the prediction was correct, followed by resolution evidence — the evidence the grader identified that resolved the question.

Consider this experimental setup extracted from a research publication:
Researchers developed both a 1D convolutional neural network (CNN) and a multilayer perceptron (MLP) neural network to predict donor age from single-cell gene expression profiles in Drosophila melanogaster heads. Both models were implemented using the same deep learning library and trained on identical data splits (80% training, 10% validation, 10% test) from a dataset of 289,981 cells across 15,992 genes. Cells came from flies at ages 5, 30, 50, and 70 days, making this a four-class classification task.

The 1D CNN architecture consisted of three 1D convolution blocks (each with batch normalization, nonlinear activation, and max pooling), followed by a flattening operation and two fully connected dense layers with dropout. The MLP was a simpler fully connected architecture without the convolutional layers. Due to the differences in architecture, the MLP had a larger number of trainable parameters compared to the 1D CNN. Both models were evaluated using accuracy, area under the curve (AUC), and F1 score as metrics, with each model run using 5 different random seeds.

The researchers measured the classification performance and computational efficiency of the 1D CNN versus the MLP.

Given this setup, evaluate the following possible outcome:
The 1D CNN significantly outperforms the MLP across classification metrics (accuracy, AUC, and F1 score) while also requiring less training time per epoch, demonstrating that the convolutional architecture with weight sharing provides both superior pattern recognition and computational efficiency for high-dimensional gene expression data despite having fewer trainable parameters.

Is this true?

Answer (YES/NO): NO